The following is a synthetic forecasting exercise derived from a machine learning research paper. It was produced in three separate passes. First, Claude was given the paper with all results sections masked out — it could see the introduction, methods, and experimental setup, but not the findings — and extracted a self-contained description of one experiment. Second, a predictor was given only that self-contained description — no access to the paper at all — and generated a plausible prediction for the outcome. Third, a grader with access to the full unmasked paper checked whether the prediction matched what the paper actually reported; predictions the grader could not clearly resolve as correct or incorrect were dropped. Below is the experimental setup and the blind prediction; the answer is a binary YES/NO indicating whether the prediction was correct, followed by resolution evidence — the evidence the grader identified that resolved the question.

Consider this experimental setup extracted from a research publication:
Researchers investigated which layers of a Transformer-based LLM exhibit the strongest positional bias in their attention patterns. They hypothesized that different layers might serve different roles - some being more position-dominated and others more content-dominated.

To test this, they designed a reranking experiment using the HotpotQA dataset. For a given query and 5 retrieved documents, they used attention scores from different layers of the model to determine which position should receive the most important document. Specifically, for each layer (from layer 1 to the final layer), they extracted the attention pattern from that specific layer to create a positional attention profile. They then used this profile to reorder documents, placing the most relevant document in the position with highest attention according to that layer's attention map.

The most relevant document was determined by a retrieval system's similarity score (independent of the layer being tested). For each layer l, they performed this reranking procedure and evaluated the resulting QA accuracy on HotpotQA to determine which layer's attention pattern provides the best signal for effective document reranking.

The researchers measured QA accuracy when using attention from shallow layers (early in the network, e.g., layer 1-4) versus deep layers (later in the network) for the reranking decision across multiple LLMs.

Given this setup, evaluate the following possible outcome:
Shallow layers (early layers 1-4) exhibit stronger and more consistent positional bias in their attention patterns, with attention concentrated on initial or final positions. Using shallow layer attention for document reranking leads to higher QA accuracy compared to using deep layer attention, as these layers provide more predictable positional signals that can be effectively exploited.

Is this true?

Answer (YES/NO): YES